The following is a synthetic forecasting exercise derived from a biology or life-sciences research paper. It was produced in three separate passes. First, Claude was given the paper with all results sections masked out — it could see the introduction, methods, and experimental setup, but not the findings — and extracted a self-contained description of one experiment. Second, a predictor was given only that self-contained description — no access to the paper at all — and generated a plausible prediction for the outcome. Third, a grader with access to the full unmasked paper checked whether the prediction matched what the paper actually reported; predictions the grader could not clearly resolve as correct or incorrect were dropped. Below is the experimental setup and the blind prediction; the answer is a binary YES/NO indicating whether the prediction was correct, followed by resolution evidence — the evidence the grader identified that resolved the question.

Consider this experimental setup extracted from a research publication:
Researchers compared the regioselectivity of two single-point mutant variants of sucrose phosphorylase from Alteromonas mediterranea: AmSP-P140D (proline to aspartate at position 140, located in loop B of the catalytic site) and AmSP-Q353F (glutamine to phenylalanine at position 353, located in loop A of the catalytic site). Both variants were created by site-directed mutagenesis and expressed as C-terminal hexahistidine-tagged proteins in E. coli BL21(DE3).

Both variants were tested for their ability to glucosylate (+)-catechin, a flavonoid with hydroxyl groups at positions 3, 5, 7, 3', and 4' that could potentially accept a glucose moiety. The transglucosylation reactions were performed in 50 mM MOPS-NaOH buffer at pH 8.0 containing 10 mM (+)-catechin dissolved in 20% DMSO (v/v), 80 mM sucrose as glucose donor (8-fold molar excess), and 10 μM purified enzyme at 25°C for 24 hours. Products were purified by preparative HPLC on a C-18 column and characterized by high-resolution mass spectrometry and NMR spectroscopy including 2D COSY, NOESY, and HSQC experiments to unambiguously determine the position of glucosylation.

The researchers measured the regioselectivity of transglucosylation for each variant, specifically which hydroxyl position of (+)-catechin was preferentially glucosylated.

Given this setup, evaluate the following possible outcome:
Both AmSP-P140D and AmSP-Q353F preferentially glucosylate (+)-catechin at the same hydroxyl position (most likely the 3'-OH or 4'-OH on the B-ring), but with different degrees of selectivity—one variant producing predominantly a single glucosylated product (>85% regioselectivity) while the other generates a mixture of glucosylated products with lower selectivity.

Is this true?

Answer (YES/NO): NO